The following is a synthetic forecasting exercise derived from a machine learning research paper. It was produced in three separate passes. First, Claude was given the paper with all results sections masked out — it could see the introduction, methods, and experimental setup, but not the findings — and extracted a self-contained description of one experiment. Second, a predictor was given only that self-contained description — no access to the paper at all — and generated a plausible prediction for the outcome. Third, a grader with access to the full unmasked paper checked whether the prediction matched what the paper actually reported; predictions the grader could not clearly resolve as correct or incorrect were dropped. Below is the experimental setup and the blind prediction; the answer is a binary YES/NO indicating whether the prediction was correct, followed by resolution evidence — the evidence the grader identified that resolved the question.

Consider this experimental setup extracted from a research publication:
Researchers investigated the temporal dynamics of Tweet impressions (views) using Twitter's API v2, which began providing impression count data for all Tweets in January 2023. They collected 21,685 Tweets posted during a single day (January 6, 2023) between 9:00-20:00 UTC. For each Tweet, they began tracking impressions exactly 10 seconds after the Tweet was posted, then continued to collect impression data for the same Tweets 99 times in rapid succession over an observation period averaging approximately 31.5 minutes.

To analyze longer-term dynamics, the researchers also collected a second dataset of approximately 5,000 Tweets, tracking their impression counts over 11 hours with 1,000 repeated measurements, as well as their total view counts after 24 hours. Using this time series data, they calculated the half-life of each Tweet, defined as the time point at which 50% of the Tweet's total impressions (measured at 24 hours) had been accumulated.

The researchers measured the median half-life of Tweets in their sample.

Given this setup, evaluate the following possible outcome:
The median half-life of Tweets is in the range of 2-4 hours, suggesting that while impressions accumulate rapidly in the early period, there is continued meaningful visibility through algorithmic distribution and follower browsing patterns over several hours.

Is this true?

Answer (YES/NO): NO